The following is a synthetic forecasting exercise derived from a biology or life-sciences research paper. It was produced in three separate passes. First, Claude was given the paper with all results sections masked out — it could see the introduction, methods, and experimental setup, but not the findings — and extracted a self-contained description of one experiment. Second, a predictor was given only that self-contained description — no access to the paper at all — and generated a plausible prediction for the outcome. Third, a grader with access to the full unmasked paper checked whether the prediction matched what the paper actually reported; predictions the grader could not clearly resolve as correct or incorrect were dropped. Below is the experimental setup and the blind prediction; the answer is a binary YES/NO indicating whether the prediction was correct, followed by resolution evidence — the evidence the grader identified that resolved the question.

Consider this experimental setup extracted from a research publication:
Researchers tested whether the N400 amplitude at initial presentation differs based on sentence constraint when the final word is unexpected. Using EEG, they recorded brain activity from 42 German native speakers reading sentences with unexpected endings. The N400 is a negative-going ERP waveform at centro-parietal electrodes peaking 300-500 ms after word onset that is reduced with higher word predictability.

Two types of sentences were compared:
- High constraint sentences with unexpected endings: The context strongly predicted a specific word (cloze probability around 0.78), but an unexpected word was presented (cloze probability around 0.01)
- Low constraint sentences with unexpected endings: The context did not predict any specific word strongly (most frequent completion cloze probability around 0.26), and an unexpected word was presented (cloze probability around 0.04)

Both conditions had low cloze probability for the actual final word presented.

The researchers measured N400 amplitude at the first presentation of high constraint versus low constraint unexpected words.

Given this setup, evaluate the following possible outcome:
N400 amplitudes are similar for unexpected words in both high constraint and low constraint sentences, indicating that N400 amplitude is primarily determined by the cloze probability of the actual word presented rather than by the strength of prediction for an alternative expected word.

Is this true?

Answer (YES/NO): NO